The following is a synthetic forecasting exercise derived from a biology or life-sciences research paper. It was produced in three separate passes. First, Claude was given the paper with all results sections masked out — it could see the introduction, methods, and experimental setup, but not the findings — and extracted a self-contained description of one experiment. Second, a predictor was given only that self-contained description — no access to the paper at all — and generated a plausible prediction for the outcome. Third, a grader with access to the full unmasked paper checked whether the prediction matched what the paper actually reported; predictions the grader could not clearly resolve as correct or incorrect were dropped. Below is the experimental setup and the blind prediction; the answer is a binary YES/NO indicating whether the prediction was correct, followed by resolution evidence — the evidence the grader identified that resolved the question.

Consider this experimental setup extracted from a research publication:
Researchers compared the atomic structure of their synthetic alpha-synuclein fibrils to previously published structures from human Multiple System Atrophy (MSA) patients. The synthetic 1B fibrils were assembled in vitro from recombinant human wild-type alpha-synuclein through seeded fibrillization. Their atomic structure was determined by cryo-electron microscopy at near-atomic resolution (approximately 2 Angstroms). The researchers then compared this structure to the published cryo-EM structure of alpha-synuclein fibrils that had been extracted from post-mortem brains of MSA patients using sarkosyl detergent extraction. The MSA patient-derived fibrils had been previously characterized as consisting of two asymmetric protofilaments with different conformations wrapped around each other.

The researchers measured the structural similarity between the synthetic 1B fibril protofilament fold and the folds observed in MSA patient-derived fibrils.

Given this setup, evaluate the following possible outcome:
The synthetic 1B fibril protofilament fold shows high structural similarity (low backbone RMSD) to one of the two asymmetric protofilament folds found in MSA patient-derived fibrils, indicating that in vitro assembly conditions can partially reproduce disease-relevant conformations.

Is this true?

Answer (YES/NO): YES